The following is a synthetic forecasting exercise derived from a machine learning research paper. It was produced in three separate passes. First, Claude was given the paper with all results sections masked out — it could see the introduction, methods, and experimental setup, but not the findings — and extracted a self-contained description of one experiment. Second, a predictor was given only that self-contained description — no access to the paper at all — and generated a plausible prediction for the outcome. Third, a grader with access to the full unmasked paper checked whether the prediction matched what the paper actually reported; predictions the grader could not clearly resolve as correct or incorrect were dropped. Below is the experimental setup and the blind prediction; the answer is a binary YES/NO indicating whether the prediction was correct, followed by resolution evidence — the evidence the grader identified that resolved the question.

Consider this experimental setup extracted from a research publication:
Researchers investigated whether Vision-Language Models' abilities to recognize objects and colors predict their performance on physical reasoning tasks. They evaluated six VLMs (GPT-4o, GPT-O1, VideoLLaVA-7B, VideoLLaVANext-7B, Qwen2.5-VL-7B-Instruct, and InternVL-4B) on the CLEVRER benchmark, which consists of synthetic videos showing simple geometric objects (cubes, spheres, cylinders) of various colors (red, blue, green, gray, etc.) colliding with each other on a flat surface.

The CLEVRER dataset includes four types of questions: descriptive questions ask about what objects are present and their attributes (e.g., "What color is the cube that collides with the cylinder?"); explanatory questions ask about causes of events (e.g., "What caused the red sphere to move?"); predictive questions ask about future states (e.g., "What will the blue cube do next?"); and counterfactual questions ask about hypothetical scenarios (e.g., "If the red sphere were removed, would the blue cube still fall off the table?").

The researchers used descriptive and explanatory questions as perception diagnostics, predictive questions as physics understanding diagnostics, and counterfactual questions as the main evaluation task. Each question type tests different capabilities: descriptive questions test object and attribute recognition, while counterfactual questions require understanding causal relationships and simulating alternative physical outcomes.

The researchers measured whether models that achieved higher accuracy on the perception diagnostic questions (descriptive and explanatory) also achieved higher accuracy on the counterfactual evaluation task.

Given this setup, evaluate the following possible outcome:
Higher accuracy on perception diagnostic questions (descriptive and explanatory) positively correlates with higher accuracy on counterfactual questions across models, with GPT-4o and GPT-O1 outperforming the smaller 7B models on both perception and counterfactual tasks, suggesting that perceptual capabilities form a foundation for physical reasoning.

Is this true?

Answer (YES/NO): NO